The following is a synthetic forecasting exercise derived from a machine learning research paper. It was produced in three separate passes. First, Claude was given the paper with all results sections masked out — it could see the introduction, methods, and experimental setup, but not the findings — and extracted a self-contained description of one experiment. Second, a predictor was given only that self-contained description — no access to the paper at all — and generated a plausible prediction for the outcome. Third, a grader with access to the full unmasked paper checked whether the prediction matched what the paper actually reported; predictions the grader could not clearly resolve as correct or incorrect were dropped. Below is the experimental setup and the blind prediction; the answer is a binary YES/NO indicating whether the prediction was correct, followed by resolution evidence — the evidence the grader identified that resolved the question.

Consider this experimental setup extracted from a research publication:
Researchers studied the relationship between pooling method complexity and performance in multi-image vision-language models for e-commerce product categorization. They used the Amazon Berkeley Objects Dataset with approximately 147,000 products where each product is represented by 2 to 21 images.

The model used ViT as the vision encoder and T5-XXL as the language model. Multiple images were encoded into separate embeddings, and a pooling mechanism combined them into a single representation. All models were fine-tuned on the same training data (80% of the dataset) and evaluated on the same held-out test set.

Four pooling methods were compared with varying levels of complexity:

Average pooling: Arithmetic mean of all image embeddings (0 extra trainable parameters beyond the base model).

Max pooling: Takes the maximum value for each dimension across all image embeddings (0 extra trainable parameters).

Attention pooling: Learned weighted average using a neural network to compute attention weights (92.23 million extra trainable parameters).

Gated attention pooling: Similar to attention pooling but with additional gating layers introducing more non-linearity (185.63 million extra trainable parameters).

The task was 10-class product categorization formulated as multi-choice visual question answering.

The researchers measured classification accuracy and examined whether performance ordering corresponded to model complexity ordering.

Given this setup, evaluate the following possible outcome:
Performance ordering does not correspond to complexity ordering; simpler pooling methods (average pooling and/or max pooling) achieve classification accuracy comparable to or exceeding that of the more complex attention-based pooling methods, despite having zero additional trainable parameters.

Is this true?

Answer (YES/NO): NO